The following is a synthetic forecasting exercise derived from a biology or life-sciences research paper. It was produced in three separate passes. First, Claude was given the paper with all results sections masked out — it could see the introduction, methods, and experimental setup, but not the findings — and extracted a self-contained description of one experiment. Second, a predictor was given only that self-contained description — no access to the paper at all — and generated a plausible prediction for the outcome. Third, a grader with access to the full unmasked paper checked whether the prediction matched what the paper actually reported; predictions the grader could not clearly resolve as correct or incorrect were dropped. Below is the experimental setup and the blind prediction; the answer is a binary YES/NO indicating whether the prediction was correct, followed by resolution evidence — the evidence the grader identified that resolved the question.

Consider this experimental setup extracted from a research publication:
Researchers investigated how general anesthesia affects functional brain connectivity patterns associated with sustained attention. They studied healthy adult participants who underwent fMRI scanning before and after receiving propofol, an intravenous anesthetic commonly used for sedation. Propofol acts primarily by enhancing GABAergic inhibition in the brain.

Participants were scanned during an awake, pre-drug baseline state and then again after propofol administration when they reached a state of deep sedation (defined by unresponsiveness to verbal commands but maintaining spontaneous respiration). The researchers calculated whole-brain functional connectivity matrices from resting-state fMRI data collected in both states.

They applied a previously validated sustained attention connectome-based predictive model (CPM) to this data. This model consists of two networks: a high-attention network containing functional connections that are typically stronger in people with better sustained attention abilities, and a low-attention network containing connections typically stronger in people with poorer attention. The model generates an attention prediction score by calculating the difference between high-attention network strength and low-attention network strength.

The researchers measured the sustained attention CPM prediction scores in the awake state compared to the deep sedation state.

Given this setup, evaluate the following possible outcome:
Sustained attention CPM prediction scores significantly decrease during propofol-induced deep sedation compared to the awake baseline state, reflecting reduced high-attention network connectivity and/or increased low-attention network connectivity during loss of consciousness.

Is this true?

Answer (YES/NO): YES